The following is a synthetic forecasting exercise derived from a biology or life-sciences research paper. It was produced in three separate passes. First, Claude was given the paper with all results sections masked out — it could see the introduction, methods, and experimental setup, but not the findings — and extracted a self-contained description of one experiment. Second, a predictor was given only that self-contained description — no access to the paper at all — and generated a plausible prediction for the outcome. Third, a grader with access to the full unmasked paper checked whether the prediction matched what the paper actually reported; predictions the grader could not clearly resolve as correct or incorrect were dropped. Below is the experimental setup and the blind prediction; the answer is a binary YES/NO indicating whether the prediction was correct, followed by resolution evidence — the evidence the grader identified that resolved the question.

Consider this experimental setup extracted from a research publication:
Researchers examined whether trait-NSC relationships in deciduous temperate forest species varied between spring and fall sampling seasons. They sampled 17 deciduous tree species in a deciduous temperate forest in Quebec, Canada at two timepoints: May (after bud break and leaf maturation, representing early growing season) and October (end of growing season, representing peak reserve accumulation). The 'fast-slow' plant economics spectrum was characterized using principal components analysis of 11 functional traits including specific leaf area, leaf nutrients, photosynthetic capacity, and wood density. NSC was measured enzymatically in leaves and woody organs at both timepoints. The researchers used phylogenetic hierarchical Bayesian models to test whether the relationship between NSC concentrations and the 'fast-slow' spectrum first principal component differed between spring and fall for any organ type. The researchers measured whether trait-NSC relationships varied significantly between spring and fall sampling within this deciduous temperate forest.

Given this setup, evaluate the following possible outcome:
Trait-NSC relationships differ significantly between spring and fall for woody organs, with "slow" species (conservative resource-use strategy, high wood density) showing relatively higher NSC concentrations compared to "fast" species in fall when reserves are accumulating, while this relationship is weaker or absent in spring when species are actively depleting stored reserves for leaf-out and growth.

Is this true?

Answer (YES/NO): NO